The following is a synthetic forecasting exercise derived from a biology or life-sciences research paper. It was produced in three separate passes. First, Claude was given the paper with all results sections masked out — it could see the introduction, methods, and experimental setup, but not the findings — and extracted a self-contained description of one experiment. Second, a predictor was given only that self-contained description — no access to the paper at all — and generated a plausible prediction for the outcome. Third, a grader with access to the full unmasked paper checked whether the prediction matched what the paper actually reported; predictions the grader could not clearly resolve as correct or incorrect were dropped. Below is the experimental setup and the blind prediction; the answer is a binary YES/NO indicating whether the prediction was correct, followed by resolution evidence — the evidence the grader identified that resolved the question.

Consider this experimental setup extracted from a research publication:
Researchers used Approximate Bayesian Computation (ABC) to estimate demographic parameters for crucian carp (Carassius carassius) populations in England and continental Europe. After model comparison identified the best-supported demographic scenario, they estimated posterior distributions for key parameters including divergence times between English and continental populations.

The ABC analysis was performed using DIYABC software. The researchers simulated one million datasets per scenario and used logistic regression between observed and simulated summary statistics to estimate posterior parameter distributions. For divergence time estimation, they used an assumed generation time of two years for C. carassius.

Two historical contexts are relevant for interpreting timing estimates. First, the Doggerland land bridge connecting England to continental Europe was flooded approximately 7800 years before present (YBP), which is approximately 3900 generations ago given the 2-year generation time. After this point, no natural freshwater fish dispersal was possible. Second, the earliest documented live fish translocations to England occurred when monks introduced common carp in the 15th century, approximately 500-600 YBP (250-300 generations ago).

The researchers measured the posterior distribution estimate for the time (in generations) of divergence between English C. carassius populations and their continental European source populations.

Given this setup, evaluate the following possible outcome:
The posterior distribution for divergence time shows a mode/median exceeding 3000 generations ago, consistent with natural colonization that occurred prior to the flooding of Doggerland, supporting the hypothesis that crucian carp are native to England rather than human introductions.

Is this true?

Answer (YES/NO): NO